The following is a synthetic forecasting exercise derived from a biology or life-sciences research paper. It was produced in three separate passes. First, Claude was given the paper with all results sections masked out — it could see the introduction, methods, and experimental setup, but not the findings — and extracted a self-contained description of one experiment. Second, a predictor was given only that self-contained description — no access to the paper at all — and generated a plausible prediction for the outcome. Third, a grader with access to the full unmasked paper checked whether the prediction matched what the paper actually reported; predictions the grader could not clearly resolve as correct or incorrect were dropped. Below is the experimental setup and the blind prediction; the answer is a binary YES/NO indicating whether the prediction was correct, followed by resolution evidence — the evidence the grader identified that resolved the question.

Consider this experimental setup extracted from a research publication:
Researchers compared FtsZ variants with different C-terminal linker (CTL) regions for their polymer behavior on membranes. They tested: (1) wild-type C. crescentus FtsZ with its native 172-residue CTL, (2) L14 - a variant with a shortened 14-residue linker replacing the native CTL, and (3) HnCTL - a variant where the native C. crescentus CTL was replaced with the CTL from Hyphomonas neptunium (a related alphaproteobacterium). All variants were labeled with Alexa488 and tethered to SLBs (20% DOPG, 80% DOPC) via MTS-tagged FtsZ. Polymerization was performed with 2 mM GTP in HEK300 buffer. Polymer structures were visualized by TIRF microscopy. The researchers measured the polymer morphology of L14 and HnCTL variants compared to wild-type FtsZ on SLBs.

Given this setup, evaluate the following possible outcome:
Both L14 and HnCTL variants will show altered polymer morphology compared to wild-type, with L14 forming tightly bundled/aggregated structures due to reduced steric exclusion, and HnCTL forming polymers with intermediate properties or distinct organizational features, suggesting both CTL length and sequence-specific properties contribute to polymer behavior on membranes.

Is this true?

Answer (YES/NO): NO